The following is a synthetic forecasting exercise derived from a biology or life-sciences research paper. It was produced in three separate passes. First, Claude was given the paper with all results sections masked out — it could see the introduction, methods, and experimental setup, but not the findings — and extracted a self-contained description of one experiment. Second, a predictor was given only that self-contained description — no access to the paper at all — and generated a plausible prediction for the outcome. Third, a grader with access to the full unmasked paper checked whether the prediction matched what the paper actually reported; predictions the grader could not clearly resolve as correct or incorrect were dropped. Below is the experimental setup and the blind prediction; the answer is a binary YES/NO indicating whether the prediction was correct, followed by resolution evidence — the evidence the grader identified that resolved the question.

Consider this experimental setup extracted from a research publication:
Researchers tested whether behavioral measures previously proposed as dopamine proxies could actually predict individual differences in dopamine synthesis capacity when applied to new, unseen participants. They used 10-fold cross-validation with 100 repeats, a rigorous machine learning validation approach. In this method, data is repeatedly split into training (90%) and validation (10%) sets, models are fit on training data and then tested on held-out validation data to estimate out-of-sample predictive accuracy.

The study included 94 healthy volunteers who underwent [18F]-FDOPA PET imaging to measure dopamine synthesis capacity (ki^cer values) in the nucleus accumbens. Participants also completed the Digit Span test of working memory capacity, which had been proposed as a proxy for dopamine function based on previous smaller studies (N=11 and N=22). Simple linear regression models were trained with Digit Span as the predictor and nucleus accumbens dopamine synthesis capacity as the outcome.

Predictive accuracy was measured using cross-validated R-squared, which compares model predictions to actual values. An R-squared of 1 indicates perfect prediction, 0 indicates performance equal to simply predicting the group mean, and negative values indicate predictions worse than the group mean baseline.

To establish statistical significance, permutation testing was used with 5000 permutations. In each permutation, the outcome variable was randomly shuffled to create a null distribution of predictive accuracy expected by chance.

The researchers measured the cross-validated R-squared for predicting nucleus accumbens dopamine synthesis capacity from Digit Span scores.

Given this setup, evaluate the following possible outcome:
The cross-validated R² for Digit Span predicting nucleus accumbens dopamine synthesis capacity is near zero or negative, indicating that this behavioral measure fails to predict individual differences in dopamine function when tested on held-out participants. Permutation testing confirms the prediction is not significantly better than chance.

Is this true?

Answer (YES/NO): YES